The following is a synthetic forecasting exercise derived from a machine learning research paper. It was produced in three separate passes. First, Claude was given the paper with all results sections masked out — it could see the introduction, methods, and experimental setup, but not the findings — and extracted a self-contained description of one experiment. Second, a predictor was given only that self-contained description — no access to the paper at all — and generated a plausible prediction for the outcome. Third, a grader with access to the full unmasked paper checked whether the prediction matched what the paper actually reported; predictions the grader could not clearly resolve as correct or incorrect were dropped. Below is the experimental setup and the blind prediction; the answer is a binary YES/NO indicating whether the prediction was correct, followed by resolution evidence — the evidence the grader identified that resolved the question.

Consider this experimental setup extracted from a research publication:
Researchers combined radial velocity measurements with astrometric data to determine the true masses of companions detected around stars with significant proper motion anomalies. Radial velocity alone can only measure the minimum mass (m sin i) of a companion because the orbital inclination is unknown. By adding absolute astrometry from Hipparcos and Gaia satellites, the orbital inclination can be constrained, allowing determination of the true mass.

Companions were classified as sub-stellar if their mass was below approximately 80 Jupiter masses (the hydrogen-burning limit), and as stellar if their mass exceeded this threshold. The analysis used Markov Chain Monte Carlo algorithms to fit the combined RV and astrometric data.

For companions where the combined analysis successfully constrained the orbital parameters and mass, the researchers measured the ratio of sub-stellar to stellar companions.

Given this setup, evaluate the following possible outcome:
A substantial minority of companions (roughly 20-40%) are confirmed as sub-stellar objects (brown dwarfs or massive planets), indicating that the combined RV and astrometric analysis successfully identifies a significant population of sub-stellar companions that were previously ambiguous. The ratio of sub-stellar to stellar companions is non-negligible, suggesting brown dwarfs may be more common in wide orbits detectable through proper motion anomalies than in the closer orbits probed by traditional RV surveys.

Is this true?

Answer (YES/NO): NO